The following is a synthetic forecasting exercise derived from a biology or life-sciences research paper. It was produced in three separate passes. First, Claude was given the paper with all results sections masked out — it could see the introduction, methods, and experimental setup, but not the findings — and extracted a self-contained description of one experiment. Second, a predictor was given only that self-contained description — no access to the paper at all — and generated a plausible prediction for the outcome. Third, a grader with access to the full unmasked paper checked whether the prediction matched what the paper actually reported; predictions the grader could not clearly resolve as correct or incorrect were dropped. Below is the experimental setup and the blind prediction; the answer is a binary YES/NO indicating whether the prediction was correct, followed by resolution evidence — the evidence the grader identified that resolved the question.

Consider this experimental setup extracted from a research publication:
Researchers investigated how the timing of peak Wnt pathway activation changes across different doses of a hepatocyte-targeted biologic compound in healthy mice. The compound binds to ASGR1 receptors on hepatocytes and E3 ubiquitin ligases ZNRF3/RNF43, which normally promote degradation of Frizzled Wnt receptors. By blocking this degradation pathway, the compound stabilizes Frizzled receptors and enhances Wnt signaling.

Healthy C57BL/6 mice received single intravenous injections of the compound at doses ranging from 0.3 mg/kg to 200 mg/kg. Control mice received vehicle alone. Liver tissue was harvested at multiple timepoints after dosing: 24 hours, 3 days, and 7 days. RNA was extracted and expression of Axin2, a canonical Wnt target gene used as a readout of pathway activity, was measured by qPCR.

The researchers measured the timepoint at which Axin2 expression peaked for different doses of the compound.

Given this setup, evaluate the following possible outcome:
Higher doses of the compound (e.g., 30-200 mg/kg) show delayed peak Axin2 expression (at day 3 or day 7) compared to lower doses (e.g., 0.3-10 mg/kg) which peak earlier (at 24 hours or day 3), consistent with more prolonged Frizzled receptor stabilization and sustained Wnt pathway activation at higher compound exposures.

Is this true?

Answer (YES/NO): YES